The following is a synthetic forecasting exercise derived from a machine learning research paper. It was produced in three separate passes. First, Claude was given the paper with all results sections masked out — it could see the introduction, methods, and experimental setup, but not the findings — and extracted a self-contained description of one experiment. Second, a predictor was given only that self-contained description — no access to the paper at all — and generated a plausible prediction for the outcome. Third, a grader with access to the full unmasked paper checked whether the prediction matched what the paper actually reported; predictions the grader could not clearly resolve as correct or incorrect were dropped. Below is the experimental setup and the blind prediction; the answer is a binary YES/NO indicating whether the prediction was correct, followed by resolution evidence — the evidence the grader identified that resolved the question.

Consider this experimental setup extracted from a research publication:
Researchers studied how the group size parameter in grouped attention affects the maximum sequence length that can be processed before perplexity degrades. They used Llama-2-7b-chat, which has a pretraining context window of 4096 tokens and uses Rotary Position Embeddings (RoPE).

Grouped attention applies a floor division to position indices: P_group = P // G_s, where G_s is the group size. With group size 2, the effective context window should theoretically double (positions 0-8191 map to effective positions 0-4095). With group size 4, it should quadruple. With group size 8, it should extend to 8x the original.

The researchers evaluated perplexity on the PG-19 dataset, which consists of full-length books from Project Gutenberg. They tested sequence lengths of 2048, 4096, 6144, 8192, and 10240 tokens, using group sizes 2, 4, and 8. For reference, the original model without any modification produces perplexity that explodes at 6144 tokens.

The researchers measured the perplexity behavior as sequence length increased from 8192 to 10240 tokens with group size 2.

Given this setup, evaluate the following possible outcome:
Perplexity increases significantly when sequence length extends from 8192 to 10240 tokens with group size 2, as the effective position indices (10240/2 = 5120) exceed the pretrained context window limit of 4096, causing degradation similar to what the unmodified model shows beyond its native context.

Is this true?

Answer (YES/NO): YES